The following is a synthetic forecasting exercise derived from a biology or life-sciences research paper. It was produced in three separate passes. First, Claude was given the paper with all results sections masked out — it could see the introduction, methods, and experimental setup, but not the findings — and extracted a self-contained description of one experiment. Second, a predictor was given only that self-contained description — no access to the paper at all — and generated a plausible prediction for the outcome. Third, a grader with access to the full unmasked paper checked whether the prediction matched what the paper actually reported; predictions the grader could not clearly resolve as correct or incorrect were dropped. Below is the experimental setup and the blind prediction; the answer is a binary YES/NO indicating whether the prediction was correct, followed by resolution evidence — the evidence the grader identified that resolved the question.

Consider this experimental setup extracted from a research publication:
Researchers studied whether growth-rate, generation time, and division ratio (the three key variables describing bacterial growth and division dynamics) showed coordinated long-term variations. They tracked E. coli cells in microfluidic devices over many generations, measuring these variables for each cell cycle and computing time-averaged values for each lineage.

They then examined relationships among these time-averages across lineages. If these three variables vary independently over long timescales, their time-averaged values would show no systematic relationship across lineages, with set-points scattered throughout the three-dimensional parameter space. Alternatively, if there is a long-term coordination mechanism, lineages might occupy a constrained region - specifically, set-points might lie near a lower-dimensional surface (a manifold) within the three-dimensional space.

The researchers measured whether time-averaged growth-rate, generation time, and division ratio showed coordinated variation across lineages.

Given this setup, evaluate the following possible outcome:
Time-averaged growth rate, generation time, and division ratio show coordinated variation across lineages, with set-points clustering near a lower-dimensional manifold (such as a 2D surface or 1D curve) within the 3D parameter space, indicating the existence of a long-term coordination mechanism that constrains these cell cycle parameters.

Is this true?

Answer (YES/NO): YES